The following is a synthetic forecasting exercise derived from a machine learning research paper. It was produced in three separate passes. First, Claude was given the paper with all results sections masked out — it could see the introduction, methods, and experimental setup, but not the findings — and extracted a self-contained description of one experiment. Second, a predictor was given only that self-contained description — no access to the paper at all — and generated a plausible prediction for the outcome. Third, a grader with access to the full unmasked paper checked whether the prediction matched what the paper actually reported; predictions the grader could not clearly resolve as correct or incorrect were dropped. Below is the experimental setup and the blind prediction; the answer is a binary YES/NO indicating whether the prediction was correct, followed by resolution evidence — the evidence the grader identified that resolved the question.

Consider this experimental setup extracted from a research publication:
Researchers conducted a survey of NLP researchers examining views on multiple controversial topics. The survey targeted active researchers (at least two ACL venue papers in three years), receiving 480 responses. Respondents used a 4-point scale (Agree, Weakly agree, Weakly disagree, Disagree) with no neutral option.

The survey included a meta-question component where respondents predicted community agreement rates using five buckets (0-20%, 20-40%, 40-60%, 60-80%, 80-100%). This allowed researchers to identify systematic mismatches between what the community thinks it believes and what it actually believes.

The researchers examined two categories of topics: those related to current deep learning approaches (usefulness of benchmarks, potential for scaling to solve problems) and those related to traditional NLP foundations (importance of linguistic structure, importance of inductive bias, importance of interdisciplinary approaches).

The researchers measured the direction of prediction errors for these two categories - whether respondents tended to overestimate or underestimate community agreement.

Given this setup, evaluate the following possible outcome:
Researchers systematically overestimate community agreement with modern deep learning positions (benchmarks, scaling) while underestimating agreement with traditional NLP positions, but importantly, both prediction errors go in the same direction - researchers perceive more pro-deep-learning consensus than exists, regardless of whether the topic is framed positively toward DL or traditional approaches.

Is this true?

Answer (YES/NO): YES